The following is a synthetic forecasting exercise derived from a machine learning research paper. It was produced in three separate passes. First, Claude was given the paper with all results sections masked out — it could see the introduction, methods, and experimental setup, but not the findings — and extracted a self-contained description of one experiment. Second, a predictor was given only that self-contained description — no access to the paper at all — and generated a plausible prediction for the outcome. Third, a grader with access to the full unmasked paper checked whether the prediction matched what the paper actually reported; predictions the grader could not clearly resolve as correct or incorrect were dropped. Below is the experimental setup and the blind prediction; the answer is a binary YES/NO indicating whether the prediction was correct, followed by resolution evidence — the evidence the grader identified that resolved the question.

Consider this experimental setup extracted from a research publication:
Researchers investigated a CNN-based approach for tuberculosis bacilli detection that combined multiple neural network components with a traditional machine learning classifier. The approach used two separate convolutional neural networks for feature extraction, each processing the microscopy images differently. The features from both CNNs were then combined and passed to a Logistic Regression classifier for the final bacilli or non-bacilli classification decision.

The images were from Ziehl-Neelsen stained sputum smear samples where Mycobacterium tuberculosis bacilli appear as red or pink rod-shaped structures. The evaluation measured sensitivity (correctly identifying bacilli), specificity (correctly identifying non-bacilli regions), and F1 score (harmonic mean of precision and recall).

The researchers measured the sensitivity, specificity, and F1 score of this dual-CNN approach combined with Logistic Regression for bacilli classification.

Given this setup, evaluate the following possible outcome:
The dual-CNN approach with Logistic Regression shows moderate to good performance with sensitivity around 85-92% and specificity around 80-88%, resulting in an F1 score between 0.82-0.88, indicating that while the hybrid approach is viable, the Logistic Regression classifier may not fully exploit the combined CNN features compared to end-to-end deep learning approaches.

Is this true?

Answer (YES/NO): NO